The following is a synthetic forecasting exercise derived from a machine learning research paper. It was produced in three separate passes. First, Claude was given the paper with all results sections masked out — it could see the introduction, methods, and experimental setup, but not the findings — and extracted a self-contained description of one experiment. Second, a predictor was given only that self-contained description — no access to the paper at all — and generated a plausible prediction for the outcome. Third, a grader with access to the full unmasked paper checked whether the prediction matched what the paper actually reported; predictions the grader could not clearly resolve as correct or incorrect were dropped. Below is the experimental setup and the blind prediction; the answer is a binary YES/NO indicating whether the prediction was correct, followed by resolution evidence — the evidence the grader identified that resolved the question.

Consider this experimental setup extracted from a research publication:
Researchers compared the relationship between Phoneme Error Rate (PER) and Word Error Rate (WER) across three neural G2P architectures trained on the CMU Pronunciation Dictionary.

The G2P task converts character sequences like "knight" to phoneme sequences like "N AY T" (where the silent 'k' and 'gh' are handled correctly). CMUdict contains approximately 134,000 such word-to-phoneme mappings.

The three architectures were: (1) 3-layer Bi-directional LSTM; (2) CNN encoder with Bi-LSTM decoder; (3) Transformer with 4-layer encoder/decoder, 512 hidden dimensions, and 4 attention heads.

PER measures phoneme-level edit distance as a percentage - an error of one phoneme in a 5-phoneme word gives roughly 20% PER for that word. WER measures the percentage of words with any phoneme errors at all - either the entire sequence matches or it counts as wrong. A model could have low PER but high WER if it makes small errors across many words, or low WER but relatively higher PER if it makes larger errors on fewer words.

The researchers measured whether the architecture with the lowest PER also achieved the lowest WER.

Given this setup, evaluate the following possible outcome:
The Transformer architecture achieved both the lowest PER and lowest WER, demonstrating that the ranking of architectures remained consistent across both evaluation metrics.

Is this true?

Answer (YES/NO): NO